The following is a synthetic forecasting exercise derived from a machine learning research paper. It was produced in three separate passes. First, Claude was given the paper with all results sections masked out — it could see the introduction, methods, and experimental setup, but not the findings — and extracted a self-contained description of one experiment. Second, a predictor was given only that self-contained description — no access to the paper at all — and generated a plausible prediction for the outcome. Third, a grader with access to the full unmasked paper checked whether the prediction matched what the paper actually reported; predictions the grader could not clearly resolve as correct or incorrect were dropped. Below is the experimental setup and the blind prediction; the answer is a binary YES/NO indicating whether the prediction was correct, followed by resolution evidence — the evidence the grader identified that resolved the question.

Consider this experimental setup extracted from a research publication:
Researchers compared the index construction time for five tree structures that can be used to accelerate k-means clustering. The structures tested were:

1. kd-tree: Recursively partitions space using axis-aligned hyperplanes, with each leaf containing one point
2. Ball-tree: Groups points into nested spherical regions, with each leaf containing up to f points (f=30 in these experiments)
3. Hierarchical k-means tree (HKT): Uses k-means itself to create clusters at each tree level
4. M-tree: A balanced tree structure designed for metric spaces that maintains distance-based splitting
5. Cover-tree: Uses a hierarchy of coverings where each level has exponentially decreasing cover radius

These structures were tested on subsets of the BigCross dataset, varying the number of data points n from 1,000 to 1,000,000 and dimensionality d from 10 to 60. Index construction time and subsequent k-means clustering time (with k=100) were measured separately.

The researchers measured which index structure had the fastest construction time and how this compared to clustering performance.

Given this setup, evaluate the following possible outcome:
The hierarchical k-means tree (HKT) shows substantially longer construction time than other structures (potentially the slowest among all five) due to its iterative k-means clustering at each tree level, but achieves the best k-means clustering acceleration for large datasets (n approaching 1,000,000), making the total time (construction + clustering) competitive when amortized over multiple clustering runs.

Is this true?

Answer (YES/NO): NO